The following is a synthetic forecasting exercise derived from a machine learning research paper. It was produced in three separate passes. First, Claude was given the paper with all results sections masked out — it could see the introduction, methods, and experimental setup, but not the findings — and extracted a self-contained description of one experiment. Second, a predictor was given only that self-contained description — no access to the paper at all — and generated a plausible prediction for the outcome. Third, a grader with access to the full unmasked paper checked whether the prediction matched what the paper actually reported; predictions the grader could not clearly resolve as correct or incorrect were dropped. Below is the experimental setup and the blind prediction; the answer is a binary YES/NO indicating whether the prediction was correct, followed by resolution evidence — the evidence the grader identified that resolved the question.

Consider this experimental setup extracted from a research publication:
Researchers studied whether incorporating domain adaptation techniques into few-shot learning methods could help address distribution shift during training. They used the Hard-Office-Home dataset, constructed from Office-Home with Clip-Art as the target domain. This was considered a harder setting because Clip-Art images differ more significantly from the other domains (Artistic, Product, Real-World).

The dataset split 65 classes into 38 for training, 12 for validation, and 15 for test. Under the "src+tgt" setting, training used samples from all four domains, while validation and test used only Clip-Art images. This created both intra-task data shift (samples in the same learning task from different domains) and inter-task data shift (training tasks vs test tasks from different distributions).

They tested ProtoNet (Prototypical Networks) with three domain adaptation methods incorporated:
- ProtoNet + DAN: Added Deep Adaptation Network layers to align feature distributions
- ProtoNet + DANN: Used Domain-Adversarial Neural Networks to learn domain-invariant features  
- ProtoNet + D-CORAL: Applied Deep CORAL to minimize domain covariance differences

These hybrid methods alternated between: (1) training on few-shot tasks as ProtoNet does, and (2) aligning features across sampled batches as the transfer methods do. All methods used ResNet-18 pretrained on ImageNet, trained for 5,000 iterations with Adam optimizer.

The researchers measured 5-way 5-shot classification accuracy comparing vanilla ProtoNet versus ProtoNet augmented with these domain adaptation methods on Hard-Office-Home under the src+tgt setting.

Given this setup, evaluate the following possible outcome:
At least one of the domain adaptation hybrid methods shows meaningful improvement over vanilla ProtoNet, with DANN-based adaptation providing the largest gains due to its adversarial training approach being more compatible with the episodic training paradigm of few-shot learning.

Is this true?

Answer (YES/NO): NO